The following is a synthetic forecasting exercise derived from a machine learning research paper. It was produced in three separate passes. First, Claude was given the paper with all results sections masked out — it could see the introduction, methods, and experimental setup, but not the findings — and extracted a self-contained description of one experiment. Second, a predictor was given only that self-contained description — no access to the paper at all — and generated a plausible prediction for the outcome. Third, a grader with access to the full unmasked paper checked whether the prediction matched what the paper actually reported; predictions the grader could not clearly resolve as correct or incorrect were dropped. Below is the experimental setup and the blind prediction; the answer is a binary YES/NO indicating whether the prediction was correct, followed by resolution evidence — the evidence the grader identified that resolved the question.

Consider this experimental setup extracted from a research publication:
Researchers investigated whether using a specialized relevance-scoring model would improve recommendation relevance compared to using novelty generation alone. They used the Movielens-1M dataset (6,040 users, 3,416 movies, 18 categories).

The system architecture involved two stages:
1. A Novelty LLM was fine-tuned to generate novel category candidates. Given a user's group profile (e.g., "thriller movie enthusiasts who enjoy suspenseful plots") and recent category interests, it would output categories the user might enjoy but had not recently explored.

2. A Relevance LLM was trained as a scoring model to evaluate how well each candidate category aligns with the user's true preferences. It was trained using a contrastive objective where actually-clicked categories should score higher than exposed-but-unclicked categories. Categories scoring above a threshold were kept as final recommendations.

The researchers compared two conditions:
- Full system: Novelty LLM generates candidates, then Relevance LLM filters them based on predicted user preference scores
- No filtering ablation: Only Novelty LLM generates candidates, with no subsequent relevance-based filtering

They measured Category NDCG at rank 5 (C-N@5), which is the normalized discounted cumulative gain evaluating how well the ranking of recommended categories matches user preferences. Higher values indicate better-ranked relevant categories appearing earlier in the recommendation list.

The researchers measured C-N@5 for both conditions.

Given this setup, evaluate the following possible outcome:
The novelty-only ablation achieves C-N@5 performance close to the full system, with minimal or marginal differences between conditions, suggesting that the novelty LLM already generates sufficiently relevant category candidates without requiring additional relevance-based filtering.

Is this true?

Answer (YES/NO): NO